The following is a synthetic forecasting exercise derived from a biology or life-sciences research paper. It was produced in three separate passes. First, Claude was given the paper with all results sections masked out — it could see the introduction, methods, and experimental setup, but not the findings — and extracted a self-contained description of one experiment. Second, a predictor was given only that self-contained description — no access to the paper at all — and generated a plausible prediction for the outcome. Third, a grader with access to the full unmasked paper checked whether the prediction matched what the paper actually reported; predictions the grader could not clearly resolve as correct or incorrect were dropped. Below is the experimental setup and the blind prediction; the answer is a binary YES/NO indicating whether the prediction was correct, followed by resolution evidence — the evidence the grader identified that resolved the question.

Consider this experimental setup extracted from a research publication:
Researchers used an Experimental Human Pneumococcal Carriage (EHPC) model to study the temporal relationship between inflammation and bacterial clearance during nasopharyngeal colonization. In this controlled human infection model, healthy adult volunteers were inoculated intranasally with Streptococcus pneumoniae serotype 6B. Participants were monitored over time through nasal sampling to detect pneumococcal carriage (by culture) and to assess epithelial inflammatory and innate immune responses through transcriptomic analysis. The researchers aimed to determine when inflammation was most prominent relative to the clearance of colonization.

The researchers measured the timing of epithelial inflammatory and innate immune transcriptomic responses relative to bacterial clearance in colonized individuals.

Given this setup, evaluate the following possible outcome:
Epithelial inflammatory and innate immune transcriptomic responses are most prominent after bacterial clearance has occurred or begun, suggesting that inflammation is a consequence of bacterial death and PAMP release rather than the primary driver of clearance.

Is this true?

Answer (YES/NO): NO